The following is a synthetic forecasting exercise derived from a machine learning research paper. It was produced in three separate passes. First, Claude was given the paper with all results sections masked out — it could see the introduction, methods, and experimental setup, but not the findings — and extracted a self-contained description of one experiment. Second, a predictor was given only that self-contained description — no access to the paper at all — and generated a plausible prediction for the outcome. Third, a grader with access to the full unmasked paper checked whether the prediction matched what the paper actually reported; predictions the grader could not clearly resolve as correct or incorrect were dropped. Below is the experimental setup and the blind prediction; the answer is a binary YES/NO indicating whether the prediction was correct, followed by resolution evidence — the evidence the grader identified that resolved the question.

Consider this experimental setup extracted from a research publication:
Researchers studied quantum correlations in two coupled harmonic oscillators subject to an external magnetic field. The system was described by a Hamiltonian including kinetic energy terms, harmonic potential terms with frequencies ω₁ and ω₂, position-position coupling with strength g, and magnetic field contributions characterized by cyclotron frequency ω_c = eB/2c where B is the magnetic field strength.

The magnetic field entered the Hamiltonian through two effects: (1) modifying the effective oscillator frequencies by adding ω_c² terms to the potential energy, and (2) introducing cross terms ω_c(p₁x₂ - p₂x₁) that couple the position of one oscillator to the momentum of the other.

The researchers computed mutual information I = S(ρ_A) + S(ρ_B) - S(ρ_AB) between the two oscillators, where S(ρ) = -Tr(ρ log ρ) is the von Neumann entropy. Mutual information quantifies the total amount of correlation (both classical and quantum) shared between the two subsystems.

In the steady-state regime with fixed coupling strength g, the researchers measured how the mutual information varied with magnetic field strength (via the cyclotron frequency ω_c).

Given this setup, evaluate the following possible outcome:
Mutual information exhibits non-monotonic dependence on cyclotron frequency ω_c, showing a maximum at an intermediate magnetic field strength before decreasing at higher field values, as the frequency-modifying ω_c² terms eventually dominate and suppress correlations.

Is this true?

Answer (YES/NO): NO